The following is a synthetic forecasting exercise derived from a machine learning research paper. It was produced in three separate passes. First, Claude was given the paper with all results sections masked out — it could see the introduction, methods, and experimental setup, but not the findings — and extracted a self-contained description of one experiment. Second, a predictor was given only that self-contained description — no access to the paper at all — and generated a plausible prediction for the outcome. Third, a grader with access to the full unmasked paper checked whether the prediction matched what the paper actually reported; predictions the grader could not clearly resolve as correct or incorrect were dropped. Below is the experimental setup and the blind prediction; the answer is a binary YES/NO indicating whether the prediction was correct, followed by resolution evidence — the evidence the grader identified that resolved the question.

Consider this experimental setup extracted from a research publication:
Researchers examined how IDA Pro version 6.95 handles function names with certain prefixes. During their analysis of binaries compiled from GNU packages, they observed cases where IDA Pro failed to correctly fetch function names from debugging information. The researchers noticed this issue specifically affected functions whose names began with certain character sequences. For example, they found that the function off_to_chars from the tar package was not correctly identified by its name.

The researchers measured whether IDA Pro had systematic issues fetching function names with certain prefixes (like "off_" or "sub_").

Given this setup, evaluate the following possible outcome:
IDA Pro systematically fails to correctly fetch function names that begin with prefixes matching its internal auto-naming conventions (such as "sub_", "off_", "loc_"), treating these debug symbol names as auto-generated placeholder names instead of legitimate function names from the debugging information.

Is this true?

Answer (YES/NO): YES